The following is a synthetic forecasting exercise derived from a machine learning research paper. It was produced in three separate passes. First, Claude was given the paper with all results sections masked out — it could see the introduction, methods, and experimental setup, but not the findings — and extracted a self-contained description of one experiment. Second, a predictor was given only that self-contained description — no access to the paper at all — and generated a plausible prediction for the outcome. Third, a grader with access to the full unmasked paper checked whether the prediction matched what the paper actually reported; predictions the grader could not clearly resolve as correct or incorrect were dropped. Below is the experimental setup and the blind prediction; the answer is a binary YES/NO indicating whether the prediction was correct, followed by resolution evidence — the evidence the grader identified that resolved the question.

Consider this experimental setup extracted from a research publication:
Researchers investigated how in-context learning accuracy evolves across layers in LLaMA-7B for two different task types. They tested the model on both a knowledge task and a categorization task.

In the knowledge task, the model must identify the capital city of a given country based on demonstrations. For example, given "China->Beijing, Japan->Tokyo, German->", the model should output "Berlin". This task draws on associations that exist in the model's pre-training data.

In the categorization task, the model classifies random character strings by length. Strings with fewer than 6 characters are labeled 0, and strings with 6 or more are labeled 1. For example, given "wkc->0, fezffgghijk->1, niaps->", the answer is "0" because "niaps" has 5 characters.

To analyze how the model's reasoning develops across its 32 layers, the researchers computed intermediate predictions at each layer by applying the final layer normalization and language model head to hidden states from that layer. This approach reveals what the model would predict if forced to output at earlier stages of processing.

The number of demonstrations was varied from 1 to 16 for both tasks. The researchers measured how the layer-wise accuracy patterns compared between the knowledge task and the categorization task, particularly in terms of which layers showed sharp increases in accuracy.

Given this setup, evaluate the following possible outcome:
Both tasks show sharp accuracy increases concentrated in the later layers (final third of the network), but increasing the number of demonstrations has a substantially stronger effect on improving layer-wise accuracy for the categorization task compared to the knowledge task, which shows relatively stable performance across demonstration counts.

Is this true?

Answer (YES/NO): NO